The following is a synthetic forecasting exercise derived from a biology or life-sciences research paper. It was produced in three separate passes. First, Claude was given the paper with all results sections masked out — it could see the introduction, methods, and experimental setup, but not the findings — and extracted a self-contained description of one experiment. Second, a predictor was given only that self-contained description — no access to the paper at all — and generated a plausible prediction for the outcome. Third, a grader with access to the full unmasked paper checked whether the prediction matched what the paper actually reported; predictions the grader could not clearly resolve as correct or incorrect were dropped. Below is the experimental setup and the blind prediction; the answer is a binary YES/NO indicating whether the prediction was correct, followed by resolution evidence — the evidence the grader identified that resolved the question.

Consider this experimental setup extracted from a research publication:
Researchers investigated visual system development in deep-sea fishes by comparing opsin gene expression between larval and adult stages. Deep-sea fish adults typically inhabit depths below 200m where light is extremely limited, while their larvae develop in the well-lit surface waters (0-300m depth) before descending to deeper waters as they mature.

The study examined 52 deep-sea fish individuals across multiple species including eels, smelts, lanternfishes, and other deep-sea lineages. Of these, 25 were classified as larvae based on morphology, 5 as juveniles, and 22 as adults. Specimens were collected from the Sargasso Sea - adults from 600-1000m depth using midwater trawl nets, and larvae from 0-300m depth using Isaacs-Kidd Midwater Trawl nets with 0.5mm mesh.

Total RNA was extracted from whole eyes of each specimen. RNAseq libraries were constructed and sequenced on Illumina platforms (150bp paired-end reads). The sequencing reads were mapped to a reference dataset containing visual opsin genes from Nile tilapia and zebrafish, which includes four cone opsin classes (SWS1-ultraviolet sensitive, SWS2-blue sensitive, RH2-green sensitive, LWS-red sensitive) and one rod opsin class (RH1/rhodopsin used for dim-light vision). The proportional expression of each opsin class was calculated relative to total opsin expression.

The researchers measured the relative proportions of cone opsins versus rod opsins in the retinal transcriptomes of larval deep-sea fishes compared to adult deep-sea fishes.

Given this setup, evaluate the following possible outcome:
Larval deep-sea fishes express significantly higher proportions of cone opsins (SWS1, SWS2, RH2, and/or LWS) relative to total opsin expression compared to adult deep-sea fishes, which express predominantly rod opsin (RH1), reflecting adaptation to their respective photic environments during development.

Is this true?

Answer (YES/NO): YES